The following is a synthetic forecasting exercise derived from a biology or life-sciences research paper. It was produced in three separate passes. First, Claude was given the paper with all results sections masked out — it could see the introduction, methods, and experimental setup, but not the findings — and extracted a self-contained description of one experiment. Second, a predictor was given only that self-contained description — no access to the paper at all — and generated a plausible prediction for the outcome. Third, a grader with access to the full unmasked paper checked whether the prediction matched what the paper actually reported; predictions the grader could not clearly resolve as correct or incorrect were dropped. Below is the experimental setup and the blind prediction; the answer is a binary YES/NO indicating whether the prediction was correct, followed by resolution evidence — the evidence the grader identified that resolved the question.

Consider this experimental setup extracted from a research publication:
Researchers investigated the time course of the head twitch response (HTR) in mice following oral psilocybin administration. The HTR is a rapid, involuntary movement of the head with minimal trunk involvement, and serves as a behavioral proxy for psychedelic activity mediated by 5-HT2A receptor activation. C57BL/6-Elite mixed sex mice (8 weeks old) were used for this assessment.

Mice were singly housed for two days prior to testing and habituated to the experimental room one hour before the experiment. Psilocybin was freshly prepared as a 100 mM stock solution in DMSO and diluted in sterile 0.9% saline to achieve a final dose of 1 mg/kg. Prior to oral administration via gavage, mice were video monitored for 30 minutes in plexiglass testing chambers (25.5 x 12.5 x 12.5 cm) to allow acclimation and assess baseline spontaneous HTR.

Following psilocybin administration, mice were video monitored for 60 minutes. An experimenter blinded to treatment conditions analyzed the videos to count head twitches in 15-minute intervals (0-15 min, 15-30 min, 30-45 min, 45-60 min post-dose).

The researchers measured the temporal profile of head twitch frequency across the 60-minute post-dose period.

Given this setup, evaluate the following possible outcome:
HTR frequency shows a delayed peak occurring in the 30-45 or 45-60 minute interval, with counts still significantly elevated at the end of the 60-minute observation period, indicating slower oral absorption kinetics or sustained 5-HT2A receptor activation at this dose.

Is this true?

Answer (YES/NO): NO